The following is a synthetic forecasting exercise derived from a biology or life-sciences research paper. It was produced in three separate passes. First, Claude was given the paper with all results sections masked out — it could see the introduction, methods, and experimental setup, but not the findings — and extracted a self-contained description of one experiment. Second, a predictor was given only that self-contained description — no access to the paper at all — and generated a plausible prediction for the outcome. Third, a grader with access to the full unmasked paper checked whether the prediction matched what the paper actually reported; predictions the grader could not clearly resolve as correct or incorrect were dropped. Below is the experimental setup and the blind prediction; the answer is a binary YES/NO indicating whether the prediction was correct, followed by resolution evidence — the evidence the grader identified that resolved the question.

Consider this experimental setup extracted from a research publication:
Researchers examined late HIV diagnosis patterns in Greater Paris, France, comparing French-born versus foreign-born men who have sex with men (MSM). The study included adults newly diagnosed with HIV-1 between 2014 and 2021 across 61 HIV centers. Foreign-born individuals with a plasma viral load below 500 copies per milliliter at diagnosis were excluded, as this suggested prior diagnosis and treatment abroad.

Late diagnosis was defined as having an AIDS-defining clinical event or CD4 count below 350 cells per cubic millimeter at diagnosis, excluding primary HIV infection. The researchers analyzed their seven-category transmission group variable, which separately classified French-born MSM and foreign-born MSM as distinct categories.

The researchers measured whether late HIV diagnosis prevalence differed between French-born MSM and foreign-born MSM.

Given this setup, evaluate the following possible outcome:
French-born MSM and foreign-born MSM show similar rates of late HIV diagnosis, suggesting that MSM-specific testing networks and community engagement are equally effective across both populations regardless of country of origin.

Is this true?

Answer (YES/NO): NO